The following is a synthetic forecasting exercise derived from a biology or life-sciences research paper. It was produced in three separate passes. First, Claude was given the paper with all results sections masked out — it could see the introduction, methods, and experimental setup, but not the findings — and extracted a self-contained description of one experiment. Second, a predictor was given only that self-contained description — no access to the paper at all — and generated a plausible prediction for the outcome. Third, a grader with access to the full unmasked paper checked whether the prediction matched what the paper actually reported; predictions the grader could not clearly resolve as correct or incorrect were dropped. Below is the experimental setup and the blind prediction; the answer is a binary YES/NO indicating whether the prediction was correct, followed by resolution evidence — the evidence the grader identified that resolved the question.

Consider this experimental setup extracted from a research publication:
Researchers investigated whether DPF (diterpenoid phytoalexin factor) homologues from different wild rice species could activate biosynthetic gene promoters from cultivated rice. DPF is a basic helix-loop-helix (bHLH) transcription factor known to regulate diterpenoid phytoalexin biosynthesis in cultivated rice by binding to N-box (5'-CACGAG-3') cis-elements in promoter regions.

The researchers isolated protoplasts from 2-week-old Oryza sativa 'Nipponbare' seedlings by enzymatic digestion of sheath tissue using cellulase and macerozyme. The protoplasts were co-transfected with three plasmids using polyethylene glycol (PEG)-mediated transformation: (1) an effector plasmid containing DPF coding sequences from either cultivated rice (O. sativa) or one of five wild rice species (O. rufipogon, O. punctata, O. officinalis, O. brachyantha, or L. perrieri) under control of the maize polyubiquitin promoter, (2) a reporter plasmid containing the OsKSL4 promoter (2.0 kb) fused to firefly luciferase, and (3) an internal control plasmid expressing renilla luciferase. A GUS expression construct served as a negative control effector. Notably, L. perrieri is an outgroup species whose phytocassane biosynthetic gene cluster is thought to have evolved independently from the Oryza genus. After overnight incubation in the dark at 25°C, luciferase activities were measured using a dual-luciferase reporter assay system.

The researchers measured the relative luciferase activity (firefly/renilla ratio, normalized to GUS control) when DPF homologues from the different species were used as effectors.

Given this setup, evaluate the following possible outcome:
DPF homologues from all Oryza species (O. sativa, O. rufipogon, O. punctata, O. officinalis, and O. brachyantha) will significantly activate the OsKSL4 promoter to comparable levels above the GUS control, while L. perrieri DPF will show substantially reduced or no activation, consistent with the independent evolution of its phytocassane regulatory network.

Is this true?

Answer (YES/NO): NO